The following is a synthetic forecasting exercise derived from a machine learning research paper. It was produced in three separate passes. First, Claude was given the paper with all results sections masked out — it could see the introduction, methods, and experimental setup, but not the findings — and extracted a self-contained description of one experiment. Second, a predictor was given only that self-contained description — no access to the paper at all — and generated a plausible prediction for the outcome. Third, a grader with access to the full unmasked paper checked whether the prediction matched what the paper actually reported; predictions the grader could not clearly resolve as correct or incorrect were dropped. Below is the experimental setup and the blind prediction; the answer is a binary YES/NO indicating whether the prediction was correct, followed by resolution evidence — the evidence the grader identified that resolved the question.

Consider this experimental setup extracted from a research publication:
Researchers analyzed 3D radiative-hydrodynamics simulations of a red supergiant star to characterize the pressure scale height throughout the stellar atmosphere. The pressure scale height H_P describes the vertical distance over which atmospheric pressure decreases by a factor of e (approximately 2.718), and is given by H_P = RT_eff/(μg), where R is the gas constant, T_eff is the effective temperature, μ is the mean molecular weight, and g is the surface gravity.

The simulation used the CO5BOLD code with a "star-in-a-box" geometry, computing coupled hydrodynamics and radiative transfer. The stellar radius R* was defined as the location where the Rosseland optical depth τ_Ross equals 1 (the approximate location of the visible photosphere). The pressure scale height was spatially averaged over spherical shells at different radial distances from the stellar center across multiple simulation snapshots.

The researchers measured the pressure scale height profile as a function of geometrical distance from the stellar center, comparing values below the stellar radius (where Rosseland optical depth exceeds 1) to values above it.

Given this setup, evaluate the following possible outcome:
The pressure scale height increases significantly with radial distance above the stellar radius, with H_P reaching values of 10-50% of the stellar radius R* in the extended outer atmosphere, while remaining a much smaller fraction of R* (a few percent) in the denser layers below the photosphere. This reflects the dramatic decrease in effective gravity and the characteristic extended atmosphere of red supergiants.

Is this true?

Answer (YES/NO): NO